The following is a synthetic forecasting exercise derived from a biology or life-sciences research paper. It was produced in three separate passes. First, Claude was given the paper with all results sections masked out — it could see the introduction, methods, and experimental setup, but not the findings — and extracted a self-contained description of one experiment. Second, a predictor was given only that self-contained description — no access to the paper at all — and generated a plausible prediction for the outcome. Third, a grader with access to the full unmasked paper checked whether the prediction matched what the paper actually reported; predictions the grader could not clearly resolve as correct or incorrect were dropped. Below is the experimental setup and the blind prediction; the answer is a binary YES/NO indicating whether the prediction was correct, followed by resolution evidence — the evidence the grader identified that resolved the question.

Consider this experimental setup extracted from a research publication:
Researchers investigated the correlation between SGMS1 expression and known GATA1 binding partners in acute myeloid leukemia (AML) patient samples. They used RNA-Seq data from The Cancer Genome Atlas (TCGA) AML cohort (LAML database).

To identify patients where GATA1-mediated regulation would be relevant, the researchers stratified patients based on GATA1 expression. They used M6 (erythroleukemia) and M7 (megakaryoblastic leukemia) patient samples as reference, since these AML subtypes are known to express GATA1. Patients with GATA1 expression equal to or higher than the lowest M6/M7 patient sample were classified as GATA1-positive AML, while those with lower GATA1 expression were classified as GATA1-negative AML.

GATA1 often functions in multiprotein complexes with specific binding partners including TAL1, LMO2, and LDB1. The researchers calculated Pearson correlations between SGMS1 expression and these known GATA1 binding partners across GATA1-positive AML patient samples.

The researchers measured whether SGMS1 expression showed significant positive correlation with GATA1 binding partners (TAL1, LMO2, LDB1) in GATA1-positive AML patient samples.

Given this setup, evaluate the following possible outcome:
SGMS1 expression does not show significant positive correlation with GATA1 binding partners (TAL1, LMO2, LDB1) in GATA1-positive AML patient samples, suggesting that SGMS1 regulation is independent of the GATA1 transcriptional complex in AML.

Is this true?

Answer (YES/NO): NO